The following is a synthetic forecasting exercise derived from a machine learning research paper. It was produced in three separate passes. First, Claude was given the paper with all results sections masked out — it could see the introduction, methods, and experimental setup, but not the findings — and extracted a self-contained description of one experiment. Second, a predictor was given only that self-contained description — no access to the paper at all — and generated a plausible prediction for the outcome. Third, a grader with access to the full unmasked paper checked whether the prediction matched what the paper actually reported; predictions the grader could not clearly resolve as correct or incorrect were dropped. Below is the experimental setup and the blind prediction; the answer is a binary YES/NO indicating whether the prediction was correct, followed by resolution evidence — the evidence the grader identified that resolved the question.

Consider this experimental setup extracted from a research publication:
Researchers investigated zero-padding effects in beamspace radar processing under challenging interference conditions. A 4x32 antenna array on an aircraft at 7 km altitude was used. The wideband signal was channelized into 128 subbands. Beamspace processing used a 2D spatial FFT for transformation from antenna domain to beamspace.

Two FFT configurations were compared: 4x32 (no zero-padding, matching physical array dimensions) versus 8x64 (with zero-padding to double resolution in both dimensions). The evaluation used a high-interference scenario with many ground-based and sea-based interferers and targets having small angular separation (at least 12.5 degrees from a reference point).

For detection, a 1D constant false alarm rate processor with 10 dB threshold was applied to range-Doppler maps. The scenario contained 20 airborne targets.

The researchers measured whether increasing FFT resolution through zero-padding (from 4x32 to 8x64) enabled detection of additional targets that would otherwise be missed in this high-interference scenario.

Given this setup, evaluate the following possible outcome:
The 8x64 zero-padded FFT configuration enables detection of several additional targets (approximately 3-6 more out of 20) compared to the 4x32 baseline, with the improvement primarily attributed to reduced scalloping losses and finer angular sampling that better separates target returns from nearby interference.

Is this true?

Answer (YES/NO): NO